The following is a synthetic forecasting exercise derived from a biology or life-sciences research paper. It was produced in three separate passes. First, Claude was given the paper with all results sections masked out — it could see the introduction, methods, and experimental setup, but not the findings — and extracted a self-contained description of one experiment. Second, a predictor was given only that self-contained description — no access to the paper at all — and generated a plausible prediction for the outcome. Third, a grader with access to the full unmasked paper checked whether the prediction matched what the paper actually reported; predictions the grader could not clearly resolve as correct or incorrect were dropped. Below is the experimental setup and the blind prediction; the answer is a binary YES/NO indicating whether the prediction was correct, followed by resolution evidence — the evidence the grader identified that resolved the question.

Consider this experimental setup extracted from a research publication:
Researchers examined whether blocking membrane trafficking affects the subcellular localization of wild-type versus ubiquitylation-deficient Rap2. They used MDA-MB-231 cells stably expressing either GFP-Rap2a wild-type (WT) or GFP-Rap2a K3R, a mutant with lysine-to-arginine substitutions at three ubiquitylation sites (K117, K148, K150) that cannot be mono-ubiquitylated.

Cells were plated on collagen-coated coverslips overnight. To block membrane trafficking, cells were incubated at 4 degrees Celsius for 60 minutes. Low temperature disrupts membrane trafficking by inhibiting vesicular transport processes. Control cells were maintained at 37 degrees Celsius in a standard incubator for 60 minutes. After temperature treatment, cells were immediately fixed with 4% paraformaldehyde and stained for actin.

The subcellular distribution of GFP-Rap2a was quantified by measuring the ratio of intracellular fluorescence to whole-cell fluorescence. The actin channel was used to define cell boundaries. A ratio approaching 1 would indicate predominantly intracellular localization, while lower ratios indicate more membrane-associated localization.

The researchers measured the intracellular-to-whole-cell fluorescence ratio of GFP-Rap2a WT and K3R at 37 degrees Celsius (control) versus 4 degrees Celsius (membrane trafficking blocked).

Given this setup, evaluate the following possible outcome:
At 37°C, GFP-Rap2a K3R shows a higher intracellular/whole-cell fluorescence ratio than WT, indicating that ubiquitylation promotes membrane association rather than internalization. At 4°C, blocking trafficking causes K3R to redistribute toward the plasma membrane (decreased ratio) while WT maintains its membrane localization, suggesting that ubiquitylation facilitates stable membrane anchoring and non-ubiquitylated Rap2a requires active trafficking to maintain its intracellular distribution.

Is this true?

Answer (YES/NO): NO